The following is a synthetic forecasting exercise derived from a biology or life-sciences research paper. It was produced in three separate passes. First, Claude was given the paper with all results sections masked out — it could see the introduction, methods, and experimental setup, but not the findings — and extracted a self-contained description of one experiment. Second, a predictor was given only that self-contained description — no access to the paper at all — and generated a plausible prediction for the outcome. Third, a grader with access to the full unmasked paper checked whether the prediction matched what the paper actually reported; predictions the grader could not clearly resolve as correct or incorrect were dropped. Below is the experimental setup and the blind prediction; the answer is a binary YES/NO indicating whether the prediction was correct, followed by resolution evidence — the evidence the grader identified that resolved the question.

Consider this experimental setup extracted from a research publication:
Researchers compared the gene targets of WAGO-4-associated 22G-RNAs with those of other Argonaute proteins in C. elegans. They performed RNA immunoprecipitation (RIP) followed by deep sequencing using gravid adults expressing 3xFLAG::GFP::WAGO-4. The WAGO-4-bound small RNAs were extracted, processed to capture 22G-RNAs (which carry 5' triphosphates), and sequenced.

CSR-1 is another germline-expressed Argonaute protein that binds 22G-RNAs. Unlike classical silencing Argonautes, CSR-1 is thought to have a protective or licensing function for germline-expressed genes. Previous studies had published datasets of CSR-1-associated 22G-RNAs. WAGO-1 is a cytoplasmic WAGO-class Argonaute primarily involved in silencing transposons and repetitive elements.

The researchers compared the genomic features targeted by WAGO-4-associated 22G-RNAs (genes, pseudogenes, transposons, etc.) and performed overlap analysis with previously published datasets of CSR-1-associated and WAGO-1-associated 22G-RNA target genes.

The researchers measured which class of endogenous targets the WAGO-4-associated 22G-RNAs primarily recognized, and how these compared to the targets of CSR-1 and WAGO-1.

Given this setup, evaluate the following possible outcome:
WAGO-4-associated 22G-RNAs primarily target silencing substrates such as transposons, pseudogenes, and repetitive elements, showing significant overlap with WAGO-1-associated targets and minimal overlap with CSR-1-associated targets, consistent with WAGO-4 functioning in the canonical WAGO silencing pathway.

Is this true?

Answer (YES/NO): NO